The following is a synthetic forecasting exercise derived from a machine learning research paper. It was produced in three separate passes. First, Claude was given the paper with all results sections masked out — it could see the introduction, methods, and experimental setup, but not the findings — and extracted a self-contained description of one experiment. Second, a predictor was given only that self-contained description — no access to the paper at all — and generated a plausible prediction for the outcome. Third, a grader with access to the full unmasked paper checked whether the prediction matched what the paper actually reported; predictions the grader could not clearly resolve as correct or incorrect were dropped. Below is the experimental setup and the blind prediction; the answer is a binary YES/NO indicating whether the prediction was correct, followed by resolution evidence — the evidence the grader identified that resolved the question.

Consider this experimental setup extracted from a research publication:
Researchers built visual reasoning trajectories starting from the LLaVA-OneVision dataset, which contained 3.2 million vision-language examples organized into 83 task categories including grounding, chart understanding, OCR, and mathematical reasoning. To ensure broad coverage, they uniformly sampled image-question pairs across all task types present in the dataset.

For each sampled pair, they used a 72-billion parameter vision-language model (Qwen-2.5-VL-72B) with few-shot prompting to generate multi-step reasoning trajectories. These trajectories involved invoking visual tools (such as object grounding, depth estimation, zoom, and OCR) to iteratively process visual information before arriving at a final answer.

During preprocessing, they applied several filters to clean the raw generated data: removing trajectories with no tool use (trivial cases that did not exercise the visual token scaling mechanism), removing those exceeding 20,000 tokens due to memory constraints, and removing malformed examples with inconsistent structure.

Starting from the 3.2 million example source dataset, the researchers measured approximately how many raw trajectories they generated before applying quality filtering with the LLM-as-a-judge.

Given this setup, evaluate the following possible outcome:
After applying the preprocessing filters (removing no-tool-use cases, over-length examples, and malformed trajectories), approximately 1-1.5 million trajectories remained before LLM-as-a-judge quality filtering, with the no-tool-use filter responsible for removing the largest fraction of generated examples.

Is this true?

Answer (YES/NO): NO